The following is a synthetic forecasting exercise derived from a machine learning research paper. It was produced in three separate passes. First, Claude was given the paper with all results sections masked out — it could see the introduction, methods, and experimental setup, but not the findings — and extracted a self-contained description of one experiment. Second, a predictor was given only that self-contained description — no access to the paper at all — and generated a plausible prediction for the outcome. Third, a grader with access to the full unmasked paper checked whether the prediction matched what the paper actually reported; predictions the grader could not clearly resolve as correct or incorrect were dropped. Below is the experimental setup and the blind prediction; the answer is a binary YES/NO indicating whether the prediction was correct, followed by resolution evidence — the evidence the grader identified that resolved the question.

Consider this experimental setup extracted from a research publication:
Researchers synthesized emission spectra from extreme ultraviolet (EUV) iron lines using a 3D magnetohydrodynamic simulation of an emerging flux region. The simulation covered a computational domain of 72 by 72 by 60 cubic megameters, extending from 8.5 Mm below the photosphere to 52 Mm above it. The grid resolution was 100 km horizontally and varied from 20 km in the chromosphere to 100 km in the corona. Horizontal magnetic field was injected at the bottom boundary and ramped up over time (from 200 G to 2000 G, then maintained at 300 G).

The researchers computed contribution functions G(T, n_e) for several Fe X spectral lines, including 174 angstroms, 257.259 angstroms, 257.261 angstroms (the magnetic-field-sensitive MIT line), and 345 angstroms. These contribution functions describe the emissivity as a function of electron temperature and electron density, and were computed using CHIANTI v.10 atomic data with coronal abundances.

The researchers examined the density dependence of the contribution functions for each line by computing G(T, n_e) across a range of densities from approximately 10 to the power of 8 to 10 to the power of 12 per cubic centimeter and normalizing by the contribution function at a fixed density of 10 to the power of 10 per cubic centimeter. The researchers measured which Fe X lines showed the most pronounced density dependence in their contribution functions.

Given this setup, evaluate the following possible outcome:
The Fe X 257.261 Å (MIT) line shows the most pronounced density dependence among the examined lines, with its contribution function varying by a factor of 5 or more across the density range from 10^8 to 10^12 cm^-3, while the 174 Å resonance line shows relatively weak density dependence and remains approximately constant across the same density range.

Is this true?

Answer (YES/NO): NO